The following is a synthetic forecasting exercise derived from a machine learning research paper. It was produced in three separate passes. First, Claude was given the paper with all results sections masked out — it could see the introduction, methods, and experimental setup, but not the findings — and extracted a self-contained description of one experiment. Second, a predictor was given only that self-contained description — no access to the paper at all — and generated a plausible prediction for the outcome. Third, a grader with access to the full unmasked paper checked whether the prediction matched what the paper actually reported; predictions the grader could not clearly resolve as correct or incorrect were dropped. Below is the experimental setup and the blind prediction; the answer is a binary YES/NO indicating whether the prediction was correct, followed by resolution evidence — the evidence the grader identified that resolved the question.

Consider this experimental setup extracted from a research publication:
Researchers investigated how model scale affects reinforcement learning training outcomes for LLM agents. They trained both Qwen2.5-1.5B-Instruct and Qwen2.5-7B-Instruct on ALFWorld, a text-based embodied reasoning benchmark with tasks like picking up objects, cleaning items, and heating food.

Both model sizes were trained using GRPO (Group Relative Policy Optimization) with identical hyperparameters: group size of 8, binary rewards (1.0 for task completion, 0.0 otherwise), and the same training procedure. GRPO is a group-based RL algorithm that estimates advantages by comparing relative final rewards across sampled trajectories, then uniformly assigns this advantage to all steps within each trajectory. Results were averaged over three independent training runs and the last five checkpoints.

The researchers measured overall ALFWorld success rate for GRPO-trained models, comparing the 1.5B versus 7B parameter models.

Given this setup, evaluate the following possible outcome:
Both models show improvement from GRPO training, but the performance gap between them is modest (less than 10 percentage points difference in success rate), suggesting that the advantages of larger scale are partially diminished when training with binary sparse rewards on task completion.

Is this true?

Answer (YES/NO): NO